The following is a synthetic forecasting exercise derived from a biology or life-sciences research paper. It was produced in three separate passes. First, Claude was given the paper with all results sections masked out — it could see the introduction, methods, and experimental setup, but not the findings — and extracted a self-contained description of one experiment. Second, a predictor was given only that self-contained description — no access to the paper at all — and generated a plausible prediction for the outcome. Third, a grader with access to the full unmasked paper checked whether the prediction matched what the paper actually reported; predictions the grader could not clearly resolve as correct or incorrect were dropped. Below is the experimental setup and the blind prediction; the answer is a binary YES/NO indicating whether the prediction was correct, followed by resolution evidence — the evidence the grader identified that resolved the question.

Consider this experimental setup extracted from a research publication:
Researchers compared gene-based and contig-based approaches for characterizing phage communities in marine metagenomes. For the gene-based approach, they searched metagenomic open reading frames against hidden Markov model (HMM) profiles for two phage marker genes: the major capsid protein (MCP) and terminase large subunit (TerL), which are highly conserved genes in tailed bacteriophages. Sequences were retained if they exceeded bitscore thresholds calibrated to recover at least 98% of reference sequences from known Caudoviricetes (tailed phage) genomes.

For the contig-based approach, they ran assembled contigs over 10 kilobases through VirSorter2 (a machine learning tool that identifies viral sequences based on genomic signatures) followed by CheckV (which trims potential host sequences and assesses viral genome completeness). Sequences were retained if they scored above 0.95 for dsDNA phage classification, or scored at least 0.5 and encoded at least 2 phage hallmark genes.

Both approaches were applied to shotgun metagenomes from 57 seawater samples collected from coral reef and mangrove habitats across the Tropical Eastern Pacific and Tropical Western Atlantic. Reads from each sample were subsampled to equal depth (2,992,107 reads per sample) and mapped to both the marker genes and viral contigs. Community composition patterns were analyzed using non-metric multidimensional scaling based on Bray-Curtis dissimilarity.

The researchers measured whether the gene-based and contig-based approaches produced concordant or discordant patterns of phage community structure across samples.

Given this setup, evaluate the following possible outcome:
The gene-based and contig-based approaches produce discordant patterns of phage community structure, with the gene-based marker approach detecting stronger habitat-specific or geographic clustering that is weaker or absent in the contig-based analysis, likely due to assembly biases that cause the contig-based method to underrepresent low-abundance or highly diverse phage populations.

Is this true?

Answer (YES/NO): NO